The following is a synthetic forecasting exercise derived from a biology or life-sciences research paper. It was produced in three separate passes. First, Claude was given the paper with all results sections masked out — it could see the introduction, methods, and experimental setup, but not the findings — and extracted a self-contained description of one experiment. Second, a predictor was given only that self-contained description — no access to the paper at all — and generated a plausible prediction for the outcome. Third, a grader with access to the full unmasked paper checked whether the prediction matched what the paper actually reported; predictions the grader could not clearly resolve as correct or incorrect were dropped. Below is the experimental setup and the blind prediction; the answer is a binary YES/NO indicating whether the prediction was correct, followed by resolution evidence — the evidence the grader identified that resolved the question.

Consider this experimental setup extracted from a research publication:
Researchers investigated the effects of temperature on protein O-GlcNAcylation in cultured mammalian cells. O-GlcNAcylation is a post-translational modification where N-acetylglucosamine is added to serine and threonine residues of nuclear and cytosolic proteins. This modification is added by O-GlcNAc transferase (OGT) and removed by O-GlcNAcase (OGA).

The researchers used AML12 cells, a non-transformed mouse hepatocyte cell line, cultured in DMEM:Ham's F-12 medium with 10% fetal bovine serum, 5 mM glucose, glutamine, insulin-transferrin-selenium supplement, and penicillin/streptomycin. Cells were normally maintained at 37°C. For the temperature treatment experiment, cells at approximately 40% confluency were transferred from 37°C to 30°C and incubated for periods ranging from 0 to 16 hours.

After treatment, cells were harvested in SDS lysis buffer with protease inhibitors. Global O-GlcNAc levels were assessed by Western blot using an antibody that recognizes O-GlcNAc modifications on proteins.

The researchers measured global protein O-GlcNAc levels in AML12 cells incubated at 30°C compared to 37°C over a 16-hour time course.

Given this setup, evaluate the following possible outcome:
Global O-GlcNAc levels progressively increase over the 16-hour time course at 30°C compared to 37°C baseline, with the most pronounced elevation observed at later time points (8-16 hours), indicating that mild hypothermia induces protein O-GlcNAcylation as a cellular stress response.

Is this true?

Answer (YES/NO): NO